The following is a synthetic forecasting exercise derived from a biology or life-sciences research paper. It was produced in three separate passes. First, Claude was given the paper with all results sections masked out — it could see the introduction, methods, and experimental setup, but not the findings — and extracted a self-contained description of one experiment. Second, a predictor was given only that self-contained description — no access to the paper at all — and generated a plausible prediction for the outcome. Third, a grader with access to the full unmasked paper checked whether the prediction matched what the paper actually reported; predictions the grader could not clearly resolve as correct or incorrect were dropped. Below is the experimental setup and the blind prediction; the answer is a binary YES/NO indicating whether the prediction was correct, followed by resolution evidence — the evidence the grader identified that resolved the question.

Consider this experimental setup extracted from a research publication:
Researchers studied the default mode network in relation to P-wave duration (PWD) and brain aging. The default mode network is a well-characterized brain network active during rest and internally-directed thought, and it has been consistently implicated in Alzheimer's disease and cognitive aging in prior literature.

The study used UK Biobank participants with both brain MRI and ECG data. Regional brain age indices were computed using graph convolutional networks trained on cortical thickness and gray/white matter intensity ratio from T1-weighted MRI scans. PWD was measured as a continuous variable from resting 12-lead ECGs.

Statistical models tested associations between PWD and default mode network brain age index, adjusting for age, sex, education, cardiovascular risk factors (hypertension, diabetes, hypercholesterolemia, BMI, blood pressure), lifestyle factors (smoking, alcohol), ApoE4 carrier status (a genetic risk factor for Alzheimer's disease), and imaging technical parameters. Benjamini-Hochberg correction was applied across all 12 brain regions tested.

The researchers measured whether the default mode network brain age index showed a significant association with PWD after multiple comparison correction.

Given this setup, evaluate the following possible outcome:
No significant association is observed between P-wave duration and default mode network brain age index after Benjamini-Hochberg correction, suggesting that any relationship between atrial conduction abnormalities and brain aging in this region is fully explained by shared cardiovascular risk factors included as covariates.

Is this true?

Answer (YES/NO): NO